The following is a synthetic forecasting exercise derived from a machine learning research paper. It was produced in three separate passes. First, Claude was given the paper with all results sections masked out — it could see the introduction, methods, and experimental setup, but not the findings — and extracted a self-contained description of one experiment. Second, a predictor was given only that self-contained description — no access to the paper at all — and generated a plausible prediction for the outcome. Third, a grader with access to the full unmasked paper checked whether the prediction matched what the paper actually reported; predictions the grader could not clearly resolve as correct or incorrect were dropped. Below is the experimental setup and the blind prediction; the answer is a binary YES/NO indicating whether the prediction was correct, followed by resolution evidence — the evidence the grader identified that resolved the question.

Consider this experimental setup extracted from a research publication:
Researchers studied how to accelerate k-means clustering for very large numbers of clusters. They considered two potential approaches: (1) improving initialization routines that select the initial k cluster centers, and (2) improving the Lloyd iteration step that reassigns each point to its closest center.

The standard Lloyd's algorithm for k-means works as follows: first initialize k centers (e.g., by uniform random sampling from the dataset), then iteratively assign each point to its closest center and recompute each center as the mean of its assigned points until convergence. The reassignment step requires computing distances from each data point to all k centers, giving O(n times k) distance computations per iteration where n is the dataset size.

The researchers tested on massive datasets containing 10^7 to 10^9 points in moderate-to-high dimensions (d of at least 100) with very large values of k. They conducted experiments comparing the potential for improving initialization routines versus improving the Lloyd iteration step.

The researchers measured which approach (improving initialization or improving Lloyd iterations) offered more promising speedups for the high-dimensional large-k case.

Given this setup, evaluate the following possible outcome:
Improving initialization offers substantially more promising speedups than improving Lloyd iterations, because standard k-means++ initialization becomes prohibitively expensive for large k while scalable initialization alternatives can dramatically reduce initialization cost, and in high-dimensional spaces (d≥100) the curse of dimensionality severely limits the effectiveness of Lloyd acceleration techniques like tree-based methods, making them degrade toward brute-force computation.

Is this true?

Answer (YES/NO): NO